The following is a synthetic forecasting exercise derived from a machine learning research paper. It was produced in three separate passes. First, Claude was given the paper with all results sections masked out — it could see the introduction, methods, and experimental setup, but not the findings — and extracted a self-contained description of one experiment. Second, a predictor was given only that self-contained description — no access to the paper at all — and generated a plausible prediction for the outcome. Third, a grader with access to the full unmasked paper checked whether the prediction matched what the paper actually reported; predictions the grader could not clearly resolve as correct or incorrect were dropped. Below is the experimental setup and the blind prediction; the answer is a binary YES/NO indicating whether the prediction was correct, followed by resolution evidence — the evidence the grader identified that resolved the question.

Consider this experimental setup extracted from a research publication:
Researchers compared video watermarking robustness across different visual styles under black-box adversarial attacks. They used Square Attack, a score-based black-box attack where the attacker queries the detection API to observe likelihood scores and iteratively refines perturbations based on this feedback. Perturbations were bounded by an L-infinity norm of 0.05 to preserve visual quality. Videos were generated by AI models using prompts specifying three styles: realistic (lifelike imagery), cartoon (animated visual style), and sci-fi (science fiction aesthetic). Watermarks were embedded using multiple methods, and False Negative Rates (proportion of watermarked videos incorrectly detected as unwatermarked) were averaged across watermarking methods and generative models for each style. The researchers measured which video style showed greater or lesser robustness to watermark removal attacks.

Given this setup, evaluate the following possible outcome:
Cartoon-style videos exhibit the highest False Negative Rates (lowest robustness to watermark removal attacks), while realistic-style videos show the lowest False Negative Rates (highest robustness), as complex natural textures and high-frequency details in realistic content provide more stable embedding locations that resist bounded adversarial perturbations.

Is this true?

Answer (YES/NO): NO